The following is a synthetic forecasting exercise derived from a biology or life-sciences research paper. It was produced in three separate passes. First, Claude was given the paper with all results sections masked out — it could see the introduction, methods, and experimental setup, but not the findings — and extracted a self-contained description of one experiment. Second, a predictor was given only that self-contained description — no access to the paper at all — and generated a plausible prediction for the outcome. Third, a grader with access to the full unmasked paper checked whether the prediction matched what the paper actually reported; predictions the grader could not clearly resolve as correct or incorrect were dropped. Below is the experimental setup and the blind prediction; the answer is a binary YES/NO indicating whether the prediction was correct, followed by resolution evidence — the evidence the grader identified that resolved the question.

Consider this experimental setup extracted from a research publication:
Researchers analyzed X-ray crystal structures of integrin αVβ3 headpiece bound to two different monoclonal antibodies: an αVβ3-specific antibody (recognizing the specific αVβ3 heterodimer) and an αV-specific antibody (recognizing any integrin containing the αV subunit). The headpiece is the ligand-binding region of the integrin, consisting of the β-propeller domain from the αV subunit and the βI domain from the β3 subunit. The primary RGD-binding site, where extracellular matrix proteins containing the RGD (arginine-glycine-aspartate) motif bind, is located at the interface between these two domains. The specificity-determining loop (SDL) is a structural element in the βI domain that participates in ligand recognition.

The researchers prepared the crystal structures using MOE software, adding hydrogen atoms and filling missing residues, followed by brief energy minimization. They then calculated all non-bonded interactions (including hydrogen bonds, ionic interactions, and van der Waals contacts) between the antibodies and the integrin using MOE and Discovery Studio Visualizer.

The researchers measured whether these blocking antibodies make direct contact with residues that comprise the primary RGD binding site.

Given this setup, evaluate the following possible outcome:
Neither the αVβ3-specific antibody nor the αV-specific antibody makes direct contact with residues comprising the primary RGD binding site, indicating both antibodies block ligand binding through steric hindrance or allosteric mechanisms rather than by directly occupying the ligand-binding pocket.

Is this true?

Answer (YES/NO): YES